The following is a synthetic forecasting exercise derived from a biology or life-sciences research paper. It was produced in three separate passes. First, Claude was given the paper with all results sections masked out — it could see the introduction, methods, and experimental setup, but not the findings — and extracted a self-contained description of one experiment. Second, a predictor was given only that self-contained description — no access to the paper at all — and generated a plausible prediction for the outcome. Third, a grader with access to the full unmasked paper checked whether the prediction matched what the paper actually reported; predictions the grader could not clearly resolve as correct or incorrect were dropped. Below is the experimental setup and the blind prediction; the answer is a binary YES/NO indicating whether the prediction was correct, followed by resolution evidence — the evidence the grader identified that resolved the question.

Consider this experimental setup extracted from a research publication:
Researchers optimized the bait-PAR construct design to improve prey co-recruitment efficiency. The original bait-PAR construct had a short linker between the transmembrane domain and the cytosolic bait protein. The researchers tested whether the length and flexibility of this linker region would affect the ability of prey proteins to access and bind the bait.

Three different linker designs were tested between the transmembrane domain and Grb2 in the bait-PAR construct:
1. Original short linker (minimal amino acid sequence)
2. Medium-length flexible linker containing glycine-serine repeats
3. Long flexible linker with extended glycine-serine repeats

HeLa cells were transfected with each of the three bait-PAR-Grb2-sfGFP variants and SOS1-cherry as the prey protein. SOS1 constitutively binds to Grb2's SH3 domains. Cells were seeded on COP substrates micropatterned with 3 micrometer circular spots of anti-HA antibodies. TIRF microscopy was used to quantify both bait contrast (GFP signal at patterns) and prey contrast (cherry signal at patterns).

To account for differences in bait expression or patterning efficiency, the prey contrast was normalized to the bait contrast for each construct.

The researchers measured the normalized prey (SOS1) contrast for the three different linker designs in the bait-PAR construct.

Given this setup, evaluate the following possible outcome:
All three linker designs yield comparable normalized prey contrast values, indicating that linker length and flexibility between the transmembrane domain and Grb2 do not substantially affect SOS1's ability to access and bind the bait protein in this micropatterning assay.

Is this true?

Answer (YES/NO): NO